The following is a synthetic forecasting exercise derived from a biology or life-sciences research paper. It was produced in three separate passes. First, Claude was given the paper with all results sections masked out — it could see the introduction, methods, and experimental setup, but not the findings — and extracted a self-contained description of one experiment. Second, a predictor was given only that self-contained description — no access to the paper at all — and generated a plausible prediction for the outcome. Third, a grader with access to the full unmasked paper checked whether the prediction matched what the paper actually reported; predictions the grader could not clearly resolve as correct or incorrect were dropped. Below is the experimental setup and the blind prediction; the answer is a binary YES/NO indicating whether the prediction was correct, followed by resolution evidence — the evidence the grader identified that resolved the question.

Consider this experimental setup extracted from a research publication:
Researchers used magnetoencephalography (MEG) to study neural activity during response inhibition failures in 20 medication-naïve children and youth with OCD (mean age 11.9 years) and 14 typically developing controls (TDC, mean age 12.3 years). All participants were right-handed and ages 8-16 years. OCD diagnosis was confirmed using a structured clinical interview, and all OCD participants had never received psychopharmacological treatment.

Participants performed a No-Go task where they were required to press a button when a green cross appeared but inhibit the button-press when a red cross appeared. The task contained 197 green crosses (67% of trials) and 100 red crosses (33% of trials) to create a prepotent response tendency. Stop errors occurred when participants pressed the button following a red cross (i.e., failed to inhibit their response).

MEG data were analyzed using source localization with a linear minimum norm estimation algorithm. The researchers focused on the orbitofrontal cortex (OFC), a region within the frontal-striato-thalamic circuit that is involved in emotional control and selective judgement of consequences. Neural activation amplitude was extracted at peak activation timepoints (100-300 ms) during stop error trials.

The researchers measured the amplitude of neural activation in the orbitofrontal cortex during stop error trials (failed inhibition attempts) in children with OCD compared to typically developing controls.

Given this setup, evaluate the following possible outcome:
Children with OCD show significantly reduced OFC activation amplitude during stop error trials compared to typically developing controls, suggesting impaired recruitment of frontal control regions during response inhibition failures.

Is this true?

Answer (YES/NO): NO